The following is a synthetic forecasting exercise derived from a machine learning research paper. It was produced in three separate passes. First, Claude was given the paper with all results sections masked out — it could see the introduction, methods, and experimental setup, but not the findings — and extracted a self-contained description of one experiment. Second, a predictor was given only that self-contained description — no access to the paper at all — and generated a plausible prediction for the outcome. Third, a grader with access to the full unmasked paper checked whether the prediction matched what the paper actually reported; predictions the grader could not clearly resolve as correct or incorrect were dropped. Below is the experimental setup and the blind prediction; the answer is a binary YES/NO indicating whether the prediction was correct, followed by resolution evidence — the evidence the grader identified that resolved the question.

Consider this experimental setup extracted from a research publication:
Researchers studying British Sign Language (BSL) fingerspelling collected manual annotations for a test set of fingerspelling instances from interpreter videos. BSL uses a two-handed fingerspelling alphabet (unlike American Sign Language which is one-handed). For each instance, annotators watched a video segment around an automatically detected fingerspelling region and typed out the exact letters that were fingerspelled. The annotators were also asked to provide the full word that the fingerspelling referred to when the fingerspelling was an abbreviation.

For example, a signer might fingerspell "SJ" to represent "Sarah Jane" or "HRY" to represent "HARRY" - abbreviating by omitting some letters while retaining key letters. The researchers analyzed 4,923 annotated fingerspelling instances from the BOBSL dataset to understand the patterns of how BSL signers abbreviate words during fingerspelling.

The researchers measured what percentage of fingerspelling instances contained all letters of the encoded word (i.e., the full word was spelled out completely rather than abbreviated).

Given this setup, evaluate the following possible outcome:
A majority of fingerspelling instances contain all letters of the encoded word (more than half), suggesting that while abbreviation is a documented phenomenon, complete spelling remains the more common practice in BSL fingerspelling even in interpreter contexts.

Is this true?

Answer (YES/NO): NO